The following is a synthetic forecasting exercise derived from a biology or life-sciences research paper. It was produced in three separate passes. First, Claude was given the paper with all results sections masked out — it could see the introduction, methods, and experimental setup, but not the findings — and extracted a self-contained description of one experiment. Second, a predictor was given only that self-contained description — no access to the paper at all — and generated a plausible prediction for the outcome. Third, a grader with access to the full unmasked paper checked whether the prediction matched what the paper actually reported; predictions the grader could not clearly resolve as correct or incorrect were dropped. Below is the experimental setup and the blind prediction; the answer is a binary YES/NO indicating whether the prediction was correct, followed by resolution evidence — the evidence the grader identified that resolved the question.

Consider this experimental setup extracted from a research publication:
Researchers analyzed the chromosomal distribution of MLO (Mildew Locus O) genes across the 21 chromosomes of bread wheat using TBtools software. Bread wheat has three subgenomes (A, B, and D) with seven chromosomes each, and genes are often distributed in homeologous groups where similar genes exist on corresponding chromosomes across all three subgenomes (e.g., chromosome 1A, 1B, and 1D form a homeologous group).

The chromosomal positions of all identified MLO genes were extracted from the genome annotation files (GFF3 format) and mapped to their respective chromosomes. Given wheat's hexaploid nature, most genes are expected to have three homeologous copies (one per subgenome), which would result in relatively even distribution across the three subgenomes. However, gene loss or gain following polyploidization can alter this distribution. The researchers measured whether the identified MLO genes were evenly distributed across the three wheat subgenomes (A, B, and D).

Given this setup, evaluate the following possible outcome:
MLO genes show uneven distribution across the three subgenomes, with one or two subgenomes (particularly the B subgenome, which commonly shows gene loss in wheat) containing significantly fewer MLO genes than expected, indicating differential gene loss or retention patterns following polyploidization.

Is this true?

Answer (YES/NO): NO